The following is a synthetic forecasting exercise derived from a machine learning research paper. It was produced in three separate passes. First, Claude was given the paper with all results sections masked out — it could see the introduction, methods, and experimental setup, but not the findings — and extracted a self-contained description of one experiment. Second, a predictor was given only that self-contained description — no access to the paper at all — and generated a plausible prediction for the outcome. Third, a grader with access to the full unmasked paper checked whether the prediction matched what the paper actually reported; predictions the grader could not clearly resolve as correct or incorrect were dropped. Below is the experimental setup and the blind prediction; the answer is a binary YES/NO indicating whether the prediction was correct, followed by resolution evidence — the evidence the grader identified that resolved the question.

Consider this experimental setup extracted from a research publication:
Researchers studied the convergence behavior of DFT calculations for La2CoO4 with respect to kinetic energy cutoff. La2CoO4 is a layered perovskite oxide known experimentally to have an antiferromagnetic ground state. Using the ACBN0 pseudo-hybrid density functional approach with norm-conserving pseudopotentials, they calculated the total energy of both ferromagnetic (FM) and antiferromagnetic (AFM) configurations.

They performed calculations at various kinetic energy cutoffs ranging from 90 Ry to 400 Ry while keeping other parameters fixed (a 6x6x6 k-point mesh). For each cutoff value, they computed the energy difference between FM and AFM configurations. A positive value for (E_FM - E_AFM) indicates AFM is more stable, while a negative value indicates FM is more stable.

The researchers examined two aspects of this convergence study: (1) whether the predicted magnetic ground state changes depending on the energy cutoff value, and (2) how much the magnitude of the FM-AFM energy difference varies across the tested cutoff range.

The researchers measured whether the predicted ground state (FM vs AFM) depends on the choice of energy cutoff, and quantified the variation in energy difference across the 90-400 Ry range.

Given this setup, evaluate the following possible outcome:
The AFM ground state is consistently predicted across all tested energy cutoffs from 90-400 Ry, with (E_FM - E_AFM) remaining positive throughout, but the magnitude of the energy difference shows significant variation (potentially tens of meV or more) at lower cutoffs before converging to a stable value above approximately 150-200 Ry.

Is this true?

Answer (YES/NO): YES